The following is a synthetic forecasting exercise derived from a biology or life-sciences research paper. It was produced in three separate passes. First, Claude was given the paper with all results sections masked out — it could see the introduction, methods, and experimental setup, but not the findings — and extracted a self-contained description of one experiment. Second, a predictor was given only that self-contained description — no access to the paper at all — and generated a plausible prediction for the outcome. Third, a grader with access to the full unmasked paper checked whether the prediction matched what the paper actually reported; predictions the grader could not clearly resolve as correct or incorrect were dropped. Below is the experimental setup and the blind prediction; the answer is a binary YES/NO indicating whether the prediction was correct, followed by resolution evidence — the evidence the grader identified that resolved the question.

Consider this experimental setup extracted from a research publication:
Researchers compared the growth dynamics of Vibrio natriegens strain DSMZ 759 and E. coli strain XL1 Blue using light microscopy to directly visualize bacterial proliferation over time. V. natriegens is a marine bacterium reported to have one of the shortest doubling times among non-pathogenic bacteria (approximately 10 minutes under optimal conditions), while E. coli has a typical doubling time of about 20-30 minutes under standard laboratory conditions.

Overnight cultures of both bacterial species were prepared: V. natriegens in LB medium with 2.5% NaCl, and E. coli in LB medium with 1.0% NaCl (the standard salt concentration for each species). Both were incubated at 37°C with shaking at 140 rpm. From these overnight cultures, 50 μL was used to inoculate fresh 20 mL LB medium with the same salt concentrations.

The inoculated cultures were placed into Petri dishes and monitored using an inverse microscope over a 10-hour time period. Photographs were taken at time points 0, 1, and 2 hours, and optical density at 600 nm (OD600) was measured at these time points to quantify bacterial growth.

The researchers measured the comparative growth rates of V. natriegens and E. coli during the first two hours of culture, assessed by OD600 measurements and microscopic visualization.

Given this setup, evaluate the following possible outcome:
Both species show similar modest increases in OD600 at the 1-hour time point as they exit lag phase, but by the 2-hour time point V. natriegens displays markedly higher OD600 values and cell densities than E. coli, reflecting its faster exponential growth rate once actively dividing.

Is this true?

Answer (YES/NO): NO